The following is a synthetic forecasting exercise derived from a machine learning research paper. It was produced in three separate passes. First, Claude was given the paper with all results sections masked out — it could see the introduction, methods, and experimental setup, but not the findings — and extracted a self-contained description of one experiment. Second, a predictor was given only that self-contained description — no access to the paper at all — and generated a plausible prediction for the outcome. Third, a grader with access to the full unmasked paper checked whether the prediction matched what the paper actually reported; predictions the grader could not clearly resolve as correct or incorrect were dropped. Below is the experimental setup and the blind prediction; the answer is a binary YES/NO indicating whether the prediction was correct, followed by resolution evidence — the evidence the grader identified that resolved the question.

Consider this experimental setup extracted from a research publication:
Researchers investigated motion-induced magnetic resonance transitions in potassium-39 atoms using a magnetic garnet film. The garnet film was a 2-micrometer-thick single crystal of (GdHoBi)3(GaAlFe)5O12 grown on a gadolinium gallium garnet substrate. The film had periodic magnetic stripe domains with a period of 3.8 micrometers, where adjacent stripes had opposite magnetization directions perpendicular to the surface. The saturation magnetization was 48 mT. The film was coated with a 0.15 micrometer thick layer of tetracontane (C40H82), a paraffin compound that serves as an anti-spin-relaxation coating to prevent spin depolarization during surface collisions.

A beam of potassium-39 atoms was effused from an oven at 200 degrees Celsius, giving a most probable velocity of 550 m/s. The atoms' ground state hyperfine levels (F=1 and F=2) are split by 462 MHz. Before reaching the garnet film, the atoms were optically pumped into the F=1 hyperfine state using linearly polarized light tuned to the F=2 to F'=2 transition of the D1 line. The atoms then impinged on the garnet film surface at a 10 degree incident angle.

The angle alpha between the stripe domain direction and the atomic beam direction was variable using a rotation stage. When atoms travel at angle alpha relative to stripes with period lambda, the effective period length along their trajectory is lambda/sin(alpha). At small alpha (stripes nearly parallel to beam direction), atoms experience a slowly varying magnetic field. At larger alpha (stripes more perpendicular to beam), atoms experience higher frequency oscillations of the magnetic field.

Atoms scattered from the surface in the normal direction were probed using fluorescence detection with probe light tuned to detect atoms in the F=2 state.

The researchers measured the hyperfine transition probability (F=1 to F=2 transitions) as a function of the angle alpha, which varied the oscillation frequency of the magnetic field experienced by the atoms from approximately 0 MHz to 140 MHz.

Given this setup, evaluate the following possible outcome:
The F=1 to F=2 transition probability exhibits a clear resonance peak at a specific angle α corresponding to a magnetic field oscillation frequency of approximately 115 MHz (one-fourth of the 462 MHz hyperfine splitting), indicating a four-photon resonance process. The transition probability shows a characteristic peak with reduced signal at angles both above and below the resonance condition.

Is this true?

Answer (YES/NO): NO